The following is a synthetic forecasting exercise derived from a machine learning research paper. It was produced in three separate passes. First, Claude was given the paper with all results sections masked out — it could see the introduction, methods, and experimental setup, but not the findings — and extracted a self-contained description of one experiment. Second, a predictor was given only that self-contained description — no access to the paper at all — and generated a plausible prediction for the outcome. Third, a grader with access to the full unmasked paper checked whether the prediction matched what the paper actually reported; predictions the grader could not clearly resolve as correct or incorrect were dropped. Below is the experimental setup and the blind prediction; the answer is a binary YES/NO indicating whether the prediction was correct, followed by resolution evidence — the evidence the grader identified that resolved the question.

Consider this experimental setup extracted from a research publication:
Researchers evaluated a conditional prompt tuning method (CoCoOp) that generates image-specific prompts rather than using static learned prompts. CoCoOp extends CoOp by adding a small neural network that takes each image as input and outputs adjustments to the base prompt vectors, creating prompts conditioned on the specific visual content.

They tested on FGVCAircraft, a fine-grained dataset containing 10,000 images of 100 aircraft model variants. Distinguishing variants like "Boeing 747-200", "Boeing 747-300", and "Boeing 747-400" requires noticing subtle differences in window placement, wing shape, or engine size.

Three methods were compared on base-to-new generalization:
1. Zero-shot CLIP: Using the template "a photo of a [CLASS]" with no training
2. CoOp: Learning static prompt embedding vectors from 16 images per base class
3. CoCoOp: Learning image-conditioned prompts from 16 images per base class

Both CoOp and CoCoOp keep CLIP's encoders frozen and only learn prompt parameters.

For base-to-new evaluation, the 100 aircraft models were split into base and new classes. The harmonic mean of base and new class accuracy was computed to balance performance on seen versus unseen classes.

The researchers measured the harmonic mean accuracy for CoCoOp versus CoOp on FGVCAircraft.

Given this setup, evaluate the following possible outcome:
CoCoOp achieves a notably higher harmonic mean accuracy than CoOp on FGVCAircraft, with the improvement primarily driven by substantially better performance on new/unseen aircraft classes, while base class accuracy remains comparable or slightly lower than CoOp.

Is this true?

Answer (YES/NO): NO